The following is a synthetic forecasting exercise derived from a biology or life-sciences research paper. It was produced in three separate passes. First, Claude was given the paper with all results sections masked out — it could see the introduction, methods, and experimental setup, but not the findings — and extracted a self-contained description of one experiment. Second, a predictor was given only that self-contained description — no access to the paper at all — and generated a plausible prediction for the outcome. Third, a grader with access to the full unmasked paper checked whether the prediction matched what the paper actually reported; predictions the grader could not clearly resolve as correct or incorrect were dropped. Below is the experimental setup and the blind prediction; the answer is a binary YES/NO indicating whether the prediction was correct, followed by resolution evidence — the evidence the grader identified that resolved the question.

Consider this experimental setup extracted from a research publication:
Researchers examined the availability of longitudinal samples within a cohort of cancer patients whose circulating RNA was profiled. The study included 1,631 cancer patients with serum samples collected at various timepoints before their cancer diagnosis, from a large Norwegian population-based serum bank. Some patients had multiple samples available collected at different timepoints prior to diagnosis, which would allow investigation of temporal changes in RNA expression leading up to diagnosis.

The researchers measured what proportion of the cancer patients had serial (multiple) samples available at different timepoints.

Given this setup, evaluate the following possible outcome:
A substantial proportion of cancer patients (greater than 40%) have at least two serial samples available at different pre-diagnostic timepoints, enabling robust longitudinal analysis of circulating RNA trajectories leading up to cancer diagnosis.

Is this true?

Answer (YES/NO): NO